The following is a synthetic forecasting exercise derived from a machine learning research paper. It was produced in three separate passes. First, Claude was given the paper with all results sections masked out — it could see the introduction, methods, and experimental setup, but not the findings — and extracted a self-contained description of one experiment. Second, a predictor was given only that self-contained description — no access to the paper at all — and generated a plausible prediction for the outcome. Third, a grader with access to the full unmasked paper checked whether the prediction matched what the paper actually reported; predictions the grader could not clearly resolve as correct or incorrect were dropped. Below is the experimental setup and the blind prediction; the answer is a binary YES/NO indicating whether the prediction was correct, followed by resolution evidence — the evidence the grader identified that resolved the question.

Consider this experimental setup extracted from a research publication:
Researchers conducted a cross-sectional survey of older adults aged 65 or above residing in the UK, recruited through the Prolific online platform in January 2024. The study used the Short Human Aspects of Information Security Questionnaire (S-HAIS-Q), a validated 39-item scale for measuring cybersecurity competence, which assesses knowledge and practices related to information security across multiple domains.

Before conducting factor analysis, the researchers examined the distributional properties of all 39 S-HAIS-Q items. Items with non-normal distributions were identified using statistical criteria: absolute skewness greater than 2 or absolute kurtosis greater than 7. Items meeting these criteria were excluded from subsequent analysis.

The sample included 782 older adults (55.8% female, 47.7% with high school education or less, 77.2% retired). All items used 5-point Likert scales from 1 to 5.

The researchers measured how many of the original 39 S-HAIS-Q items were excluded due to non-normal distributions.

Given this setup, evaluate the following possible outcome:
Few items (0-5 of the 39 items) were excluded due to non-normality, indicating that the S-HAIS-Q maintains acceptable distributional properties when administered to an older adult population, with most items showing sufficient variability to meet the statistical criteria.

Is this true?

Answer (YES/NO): NO